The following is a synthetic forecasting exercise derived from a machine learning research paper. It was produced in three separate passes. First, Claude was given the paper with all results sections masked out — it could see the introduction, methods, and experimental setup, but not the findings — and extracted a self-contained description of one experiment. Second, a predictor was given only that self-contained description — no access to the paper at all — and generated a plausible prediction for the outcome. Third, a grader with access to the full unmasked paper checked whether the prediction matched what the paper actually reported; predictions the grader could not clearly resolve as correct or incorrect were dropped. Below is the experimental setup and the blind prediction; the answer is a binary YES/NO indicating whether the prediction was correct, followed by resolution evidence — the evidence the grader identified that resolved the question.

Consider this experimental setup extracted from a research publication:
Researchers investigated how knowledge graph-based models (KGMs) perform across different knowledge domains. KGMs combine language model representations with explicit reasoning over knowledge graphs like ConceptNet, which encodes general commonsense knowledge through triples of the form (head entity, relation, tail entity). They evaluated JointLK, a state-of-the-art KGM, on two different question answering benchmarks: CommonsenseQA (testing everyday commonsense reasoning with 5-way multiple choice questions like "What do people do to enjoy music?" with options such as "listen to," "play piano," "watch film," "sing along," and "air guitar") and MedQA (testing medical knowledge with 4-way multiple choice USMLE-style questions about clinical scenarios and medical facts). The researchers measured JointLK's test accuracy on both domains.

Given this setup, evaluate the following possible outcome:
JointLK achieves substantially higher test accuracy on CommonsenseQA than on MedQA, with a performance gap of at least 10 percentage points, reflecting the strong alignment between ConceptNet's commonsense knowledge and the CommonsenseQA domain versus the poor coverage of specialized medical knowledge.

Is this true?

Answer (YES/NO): YES